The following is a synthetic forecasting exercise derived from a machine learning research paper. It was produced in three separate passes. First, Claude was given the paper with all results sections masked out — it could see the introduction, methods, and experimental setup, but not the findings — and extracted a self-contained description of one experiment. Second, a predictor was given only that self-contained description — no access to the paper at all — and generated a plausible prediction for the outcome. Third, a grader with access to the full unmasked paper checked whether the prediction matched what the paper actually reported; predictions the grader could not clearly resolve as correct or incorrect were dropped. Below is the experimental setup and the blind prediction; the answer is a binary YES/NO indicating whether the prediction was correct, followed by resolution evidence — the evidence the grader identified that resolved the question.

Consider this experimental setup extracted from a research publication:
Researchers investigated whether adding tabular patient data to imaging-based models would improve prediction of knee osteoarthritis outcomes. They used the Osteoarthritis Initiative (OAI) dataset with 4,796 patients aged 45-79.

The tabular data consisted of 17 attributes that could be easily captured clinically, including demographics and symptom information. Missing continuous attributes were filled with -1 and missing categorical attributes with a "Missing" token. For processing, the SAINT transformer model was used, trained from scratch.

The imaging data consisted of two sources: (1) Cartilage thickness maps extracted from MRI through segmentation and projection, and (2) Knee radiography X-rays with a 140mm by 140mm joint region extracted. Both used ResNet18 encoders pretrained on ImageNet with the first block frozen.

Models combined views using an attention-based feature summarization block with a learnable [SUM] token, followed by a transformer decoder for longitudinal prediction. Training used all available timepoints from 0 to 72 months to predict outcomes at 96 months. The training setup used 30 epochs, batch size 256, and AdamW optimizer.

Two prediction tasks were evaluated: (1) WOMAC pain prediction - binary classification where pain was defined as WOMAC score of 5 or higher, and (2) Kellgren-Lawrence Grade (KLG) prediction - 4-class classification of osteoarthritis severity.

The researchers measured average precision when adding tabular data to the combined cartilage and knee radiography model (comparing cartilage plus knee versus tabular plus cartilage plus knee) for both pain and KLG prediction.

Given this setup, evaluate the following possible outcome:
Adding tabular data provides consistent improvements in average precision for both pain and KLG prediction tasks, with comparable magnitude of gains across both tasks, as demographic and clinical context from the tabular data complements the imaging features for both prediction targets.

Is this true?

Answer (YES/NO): NO